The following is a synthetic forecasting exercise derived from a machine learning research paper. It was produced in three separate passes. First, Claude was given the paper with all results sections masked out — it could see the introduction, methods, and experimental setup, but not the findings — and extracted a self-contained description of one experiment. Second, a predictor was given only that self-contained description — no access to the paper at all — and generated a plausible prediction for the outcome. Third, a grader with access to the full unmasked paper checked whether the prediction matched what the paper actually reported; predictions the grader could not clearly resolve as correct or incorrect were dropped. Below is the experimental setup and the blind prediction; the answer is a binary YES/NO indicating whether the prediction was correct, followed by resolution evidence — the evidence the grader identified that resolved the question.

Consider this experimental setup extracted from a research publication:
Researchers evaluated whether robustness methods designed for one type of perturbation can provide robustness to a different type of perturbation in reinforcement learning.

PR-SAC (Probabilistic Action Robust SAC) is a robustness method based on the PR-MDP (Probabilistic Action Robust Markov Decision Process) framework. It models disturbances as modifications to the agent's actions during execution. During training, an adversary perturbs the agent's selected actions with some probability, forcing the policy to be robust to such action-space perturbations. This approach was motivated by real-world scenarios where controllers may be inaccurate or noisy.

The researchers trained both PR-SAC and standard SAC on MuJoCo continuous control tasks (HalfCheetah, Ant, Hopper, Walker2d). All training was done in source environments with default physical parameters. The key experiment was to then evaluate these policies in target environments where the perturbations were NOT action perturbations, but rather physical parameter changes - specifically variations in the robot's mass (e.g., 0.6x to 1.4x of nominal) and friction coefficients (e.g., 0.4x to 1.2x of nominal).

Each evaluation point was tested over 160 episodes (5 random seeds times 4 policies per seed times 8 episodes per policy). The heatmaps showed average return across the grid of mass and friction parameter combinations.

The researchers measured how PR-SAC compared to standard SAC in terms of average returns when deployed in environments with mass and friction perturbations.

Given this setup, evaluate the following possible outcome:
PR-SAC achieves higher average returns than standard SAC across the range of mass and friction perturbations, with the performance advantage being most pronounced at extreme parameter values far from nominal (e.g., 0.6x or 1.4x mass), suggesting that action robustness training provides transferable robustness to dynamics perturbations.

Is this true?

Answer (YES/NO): NO